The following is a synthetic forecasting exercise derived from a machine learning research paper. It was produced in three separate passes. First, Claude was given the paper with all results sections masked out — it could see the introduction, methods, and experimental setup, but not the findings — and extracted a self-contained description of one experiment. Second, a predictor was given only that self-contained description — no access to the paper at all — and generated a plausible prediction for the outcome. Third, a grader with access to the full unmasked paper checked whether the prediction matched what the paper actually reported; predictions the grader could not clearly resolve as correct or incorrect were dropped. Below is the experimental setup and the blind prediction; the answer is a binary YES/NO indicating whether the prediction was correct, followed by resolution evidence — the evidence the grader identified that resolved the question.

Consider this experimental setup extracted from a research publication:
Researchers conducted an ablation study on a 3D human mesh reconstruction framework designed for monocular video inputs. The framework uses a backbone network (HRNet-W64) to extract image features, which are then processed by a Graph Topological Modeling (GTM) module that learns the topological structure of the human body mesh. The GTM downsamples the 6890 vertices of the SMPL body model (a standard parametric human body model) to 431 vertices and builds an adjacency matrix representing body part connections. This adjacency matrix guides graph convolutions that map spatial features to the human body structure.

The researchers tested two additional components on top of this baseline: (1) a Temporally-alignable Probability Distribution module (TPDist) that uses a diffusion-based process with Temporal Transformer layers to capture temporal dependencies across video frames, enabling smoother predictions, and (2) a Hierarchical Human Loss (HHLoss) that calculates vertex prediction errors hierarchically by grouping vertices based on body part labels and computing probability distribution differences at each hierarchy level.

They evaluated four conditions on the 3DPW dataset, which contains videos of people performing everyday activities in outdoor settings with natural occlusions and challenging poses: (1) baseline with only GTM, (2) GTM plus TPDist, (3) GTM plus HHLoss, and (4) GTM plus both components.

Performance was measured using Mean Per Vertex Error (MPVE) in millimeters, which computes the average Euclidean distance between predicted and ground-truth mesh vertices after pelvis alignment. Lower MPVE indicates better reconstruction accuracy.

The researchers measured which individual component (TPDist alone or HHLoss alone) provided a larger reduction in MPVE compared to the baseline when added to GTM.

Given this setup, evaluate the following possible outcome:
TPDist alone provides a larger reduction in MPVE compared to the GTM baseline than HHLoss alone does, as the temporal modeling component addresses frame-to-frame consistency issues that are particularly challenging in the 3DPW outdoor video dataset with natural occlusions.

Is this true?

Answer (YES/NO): NO